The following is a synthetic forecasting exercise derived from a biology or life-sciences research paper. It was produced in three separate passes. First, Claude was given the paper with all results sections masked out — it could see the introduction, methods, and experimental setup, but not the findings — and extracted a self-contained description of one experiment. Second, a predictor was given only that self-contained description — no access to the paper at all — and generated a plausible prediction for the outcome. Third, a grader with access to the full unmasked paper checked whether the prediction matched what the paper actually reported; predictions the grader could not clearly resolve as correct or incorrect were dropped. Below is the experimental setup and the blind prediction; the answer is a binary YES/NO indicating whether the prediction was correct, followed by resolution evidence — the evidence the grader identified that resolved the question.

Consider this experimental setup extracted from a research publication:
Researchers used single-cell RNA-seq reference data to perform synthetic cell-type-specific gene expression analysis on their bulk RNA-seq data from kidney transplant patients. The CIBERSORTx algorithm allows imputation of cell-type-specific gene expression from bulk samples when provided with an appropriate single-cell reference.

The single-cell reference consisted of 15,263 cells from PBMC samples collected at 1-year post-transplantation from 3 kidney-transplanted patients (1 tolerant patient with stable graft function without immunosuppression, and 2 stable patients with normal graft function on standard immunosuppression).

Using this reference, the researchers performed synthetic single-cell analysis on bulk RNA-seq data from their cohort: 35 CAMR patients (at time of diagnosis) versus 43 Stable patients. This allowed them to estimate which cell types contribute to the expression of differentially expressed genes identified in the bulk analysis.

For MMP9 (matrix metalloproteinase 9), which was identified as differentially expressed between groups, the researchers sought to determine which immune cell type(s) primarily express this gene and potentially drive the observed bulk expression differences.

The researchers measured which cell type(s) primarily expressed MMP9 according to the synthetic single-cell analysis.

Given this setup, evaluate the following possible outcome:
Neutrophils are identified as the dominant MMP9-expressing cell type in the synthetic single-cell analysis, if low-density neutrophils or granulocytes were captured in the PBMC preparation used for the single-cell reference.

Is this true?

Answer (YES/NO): NO